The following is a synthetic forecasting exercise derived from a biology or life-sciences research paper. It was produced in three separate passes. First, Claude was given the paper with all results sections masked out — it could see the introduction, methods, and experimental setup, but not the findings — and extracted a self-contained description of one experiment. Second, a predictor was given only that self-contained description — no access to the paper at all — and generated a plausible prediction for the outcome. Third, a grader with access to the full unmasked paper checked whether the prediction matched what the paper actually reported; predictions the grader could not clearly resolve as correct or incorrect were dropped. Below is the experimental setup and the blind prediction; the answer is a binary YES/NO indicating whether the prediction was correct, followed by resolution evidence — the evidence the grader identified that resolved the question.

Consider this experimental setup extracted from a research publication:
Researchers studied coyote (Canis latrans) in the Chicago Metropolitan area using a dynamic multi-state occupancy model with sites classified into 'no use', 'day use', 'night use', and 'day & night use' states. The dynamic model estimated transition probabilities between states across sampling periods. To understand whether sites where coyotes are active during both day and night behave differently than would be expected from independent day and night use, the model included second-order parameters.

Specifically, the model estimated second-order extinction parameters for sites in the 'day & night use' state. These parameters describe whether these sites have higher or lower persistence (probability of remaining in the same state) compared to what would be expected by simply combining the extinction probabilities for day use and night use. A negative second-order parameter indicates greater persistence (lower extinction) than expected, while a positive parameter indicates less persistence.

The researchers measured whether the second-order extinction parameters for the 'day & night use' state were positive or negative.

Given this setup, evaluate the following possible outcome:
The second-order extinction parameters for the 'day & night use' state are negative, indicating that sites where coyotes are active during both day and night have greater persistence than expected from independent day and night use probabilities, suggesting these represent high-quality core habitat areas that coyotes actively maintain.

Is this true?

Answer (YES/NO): YES